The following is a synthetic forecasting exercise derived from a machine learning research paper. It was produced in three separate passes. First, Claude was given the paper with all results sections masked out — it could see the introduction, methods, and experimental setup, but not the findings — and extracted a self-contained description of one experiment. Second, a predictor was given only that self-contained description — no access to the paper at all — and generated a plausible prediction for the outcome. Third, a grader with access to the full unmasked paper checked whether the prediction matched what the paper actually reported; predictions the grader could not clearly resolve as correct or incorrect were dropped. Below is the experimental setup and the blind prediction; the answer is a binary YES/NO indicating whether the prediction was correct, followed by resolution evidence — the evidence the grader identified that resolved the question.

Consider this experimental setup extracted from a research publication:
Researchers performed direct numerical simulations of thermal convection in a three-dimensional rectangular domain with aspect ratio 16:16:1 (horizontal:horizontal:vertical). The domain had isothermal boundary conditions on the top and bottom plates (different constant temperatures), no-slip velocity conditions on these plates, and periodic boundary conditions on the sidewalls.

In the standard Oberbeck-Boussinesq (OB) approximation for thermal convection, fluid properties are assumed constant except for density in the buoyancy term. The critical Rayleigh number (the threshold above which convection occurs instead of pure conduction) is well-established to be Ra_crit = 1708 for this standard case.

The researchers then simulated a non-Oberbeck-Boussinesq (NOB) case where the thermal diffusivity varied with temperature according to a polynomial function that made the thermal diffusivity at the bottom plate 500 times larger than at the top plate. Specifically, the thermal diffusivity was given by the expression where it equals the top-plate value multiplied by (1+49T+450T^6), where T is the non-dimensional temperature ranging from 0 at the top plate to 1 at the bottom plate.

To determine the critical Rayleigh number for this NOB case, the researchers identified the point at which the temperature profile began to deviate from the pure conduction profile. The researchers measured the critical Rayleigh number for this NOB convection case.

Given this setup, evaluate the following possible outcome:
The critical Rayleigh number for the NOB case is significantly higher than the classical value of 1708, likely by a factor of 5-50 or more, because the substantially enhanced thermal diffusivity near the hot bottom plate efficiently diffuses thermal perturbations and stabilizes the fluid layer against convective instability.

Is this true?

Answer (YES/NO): YES